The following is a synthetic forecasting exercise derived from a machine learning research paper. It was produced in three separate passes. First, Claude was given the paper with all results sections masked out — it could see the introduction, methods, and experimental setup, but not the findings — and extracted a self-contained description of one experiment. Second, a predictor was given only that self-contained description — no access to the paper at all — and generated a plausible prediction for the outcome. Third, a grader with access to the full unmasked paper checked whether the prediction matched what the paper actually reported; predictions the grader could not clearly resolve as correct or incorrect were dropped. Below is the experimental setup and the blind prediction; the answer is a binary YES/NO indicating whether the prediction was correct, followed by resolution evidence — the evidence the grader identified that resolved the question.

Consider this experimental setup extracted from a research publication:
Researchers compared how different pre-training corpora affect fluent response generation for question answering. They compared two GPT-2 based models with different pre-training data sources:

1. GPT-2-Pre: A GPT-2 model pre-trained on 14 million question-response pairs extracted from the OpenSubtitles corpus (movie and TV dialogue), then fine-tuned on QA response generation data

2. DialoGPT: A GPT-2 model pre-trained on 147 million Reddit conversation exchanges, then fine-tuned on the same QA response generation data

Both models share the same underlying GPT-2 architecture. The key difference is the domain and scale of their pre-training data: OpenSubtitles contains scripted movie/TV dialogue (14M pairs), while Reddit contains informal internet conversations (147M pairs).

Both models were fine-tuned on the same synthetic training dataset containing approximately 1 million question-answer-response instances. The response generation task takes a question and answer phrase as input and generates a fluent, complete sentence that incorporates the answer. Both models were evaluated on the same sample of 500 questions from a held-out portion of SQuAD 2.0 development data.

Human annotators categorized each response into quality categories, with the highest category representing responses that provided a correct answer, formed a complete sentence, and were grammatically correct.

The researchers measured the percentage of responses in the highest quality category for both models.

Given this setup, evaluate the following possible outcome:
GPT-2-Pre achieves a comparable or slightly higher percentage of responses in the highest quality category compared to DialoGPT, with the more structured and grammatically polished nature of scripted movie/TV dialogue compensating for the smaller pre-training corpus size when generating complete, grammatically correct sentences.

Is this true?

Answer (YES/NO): NO